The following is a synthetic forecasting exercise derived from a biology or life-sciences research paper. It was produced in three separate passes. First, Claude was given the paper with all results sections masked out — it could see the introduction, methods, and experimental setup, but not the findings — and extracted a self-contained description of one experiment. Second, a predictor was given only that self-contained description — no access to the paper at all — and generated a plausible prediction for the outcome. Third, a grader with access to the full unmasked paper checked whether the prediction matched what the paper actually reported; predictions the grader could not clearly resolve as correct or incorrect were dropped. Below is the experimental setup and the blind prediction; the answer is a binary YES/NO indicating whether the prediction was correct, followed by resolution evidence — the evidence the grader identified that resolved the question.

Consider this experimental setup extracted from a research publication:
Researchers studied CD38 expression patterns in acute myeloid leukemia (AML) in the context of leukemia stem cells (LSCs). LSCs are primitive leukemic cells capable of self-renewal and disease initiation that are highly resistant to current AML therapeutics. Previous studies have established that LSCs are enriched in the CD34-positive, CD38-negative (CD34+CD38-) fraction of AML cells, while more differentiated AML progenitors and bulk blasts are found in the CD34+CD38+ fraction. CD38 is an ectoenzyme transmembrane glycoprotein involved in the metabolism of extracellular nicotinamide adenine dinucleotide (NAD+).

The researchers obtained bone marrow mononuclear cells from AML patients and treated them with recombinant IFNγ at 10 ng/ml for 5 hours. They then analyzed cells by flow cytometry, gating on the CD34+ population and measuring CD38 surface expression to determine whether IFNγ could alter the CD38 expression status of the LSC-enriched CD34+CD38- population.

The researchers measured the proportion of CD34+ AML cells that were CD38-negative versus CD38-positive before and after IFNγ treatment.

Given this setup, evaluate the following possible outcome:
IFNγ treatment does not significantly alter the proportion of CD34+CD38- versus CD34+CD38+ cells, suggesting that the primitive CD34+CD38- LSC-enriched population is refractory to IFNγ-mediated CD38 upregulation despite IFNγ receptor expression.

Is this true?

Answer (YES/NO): NO